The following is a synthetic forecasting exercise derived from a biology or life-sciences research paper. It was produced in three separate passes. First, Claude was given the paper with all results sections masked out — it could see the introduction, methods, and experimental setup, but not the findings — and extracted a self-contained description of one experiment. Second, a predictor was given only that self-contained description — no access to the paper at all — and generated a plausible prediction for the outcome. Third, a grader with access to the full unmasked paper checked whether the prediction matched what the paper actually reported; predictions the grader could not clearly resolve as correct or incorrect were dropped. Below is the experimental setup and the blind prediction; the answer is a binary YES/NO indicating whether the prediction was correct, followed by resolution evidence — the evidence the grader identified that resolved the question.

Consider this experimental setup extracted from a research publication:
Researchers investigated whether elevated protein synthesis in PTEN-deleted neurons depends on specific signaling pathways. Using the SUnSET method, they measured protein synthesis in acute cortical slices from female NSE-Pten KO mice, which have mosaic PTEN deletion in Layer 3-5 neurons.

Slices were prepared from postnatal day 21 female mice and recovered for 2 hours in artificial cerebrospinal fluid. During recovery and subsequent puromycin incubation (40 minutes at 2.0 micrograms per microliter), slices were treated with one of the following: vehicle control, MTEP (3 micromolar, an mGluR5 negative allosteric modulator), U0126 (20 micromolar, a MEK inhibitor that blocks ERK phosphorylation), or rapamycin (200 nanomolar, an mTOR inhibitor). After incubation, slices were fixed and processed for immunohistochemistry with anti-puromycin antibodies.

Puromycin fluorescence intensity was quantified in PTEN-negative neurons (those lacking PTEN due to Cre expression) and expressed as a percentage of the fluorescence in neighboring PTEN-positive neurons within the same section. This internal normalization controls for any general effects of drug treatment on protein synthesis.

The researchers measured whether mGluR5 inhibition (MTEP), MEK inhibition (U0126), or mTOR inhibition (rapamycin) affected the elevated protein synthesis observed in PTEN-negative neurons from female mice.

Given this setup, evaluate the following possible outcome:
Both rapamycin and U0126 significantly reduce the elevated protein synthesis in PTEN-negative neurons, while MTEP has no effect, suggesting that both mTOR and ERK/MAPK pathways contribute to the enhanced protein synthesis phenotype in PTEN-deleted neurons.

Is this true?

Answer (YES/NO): NO